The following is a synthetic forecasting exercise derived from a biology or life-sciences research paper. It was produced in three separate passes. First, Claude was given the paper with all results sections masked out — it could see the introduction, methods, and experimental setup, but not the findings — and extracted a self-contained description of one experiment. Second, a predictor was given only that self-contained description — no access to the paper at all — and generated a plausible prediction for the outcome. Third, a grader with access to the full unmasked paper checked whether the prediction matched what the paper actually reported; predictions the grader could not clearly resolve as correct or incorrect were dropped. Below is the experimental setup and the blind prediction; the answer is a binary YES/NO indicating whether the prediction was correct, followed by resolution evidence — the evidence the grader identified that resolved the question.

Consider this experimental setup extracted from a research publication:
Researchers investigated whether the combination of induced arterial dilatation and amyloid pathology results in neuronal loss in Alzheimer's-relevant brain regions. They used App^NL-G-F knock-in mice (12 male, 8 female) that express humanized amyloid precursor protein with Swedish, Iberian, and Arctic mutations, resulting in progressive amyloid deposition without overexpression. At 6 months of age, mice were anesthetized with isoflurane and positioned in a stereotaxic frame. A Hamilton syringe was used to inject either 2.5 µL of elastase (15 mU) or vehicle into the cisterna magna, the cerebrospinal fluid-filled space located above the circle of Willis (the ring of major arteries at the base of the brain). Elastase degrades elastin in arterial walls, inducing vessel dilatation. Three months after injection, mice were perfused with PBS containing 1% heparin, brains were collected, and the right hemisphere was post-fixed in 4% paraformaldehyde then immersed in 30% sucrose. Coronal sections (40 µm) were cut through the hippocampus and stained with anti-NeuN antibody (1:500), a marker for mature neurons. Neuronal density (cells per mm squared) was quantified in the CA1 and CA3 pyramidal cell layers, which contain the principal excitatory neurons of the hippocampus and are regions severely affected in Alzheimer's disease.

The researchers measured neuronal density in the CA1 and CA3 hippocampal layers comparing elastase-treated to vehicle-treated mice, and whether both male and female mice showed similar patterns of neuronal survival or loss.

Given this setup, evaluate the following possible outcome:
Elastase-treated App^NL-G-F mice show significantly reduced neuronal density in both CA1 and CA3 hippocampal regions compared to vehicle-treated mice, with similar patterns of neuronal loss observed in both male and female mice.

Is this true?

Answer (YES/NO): NO